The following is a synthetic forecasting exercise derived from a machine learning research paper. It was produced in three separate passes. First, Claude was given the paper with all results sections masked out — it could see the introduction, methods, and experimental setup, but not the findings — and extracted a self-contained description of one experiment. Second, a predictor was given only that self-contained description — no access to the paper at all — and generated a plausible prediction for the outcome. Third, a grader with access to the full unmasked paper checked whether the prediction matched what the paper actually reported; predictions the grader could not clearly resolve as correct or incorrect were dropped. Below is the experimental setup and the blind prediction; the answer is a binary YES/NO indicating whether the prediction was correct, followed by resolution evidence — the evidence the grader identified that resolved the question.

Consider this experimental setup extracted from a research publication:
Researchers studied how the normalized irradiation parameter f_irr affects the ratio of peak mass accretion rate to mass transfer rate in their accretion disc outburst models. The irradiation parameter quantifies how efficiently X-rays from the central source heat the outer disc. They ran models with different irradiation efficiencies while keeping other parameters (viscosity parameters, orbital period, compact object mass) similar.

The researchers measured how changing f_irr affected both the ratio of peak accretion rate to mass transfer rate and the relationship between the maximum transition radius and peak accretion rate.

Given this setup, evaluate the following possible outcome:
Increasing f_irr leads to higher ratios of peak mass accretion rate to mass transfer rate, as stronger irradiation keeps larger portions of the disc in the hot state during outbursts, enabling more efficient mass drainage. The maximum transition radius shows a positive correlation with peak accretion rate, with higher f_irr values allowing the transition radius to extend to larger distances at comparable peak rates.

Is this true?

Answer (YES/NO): NO